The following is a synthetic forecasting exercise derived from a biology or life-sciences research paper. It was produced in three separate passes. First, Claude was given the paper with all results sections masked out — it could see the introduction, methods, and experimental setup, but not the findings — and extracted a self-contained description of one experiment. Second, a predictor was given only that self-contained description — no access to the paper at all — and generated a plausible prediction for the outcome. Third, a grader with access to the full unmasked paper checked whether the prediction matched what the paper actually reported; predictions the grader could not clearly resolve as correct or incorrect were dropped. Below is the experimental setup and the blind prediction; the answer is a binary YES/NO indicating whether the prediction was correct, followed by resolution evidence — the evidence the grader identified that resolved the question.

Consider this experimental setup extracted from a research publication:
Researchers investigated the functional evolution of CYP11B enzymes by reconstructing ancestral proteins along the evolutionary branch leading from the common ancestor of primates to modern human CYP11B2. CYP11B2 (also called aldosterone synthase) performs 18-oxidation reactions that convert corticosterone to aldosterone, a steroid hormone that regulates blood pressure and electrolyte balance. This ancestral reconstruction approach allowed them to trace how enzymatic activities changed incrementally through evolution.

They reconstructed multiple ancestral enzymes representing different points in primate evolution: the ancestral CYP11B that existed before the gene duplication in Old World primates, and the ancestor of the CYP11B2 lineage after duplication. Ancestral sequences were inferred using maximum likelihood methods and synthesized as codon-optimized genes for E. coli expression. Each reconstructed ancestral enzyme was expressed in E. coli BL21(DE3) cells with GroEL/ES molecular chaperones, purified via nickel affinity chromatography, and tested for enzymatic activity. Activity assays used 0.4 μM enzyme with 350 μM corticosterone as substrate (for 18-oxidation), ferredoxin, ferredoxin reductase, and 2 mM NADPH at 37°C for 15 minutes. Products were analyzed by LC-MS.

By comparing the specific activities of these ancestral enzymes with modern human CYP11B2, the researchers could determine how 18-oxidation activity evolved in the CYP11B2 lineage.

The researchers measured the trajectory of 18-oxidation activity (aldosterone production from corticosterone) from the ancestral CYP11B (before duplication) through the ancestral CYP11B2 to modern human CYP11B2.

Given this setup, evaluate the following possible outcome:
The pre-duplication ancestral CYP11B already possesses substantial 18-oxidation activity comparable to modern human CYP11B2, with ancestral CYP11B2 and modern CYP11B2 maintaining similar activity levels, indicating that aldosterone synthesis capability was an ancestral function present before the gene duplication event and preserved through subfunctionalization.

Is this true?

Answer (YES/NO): NO